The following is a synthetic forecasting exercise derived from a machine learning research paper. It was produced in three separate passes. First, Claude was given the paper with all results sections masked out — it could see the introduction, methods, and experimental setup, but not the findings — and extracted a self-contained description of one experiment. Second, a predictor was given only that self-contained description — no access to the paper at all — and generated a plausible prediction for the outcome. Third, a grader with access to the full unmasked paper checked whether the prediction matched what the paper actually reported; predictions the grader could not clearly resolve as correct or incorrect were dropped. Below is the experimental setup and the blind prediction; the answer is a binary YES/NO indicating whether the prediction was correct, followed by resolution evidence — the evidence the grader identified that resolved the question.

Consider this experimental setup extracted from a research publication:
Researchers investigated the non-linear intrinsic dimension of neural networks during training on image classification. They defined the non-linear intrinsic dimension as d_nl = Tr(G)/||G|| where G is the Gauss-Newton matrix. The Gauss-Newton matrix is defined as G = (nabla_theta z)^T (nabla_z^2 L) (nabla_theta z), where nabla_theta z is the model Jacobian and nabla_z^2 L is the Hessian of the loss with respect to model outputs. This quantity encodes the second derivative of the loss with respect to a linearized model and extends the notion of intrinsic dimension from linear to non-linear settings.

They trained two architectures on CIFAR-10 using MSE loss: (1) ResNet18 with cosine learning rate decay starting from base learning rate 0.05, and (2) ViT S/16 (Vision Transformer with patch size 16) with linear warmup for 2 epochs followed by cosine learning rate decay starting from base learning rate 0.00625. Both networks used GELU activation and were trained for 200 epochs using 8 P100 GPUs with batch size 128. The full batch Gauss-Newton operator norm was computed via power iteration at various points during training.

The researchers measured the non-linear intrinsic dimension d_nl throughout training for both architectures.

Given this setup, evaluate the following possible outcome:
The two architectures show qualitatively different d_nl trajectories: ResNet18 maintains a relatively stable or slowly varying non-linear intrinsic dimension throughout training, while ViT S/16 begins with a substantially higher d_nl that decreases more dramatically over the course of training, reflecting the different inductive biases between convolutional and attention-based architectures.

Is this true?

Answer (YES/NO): NO